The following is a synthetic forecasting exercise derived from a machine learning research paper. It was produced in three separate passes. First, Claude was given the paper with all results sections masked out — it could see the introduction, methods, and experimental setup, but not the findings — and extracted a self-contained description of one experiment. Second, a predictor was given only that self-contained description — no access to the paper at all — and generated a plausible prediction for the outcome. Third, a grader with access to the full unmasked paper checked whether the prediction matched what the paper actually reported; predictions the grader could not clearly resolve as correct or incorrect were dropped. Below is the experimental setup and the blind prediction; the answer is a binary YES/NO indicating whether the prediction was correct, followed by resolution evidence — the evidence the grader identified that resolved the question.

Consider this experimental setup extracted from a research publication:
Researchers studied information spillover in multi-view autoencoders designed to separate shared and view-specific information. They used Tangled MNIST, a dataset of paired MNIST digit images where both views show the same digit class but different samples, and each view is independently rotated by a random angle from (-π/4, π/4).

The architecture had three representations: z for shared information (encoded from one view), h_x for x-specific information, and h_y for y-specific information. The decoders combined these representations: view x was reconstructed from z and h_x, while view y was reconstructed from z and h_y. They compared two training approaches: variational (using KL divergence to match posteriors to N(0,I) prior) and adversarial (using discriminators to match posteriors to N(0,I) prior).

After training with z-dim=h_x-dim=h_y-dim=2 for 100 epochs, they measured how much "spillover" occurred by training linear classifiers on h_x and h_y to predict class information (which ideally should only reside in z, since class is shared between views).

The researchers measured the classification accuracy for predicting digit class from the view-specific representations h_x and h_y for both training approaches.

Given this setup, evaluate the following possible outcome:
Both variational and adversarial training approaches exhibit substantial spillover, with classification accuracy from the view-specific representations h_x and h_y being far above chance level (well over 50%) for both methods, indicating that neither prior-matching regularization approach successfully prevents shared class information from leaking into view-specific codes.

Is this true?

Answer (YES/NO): NO